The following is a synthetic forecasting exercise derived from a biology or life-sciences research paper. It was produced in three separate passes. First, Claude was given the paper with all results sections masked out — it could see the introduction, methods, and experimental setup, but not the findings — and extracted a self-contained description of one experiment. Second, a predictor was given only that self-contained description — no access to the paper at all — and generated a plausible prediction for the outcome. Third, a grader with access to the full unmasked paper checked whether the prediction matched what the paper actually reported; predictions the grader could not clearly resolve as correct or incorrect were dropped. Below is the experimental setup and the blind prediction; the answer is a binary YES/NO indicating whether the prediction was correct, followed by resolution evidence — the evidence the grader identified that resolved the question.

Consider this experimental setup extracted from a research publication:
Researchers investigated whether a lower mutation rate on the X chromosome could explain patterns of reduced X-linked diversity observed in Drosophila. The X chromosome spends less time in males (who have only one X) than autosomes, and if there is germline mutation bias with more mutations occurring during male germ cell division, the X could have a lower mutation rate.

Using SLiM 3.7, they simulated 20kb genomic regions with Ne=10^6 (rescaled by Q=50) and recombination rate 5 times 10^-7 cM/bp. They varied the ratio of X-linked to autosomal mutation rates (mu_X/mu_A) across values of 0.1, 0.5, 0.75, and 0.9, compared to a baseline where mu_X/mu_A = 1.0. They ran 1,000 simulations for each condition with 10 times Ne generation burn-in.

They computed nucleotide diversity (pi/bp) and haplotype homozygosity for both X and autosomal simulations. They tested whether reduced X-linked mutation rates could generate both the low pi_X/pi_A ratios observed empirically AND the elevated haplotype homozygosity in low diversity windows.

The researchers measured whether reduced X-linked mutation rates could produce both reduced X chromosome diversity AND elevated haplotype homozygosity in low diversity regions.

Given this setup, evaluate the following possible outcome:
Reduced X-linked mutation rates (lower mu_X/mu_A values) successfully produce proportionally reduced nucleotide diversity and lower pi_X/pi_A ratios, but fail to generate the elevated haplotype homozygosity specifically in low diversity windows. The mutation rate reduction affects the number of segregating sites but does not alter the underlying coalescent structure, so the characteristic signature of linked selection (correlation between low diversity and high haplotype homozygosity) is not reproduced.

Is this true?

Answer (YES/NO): YES